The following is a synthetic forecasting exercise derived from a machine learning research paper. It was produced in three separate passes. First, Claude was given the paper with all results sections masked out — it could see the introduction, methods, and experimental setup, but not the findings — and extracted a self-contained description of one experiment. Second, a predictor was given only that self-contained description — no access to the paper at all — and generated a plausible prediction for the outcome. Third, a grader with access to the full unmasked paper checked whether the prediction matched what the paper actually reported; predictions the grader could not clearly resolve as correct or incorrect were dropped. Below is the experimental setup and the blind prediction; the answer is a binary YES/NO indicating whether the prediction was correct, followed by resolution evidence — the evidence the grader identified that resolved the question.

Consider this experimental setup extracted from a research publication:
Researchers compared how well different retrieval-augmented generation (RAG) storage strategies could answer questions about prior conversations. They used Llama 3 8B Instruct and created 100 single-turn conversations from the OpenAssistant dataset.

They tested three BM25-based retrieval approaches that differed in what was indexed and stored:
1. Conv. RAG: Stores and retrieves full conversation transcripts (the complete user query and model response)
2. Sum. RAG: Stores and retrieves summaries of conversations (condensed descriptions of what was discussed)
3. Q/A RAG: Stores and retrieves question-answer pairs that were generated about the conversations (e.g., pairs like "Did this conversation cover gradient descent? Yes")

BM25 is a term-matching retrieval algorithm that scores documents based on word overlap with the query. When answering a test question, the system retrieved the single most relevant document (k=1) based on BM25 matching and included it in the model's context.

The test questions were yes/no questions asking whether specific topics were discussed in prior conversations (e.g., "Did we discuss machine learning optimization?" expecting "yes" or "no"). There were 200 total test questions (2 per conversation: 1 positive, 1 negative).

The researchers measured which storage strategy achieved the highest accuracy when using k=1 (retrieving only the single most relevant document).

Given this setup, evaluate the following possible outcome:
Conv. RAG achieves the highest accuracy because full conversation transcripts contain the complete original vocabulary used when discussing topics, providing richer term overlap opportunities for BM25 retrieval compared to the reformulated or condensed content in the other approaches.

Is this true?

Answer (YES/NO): YES